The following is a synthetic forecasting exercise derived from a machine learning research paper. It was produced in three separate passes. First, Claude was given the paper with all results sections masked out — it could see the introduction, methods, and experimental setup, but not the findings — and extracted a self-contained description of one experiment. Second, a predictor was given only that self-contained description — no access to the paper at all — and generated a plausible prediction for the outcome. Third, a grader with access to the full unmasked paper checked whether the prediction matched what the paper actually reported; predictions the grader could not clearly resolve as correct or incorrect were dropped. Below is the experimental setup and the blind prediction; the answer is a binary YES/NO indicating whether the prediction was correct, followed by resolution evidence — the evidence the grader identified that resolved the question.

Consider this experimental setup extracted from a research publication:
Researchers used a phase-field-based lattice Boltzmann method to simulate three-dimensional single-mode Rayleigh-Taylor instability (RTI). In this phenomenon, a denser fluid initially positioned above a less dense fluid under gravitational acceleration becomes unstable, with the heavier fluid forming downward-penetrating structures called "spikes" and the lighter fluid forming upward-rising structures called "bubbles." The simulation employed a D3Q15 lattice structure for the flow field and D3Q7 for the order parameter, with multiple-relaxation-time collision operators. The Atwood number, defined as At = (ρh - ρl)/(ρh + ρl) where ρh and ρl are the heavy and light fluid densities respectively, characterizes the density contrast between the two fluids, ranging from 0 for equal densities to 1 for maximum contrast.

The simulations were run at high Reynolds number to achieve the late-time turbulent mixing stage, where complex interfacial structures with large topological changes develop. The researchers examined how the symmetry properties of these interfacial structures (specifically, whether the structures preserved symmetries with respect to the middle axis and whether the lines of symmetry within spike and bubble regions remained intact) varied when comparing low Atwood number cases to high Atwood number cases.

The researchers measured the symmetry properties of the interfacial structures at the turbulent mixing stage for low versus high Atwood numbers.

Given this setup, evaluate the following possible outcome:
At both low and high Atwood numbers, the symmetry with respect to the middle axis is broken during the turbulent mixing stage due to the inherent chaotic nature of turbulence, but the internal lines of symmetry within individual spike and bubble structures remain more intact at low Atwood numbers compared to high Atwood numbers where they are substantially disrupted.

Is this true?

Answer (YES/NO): NO